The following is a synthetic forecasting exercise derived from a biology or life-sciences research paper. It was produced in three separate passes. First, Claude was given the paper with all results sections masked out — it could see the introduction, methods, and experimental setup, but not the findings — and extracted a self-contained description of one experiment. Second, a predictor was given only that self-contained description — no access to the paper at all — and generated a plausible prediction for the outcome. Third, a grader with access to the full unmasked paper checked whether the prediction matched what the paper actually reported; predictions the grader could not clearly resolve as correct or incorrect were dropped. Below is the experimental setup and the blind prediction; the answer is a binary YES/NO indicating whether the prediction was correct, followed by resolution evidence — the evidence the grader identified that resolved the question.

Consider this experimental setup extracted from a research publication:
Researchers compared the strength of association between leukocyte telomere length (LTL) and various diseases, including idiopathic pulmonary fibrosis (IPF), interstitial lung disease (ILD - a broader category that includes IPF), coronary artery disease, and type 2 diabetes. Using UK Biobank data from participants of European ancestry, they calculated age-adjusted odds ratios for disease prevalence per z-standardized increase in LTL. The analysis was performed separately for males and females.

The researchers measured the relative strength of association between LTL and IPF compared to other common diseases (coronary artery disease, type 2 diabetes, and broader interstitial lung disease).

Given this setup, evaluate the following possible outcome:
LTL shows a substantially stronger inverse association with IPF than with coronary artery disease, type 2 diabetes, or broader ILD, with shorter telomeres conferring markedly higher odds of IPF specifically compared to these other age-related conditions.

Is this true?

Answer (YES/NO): NO